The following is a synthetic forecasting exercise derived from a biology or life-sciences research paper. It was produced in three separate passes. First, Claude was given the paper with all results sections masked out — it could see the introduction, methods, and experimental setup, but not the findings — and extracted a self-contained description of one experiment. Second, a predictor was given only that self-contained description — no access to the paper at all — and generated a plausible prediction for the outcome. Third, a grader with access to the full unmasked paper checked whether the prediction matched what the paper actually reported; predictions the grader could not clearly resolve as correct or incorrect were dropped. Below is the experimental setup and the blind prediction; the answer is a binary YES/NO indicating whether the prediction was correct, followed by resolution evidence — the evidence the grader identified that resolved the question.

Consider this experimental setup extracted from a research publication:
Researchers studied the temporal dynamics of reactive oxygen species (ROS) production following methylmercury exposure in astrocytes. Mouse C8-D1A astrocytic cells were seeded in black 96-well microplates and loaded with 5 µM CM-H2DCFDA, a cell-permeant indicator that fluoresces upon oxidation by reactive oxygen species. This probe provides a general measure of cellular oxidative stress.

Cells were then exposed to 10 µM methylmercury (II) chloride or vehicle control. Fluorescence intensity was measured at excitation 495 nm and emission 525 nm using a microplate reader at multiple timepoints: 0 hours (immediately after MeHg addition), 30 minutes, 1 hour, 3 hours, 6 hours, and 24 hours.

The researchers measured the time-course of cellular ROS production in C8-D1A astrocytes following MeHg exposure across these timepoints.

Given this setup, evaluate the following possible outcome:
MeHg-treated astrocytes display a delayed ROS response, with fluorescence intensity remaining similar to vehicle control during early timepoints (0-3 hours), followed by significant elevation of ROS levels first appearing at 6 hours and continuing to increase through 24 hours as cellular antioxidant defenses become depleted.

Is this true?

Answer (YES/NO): NO